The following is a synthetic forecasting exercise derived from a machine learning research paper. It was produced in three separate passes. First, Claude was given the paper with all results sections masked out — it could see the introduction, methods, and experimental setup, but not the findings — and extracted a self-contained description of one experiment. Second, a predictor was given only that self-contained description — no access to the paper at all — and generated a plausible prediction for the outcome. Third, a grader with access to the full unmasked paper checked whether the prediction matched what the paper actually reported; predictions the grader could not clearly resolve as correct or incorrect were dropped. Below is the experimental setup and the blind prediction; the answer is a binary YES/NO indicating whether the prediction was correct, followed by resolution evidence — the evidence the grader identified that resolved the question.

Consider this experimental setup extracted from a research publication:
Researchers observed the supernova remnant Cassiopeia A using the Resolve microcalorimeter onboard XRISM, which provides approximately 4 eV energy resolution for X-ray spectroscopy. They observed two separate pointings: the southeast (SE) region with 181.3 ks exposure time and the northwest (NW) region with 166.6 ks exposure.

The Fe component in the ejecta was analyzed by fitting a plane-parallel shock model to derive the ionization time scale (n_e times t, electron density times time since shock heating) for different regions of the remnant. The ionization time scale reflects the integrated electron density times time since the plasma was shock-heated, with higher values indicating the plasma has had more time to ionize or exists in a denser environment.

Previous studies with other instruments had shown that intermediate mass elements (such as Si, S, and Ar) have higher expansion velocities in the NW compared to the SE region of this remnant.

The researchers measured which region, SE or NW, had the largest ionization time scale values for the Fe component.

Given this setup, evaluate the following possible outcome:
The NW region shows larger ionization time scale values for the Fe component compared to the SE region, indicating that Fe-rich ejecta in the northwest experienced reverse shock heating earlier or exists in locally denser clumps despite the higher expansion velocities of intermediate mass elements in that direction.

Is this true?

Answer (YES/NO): NO